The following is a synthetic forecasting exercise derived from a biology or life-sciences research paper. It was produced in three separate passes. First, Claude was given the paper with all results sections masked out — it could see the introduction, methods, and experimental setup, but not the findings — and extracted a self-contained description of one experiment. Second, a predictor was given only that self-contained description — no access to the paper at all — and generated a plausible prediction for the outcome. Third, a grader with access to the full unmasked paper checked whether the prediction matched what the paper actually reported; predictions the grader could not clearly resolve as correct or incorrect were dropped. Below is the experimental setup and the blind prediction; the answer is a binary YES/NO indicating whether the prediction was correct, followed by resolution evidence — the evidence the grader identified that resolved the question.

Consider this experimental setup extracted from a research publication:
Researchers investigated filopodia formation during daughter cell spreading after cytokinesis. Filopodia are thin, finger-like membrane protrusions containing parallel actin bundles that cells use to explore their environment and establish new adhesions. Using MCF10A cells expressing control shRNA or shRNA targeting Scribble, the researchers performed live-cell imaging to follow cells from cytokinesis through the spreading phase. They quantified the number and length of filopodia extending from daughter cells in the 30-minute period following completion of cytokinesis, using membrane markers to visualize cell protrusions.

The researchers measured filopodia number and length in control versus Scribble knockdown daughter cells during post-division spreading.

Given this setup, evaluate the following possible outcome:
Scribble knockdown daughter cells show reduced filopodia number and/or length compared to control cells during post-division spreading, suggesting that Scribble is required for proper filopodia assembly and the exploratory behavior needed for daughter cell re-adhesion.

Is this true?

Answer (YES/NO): YES